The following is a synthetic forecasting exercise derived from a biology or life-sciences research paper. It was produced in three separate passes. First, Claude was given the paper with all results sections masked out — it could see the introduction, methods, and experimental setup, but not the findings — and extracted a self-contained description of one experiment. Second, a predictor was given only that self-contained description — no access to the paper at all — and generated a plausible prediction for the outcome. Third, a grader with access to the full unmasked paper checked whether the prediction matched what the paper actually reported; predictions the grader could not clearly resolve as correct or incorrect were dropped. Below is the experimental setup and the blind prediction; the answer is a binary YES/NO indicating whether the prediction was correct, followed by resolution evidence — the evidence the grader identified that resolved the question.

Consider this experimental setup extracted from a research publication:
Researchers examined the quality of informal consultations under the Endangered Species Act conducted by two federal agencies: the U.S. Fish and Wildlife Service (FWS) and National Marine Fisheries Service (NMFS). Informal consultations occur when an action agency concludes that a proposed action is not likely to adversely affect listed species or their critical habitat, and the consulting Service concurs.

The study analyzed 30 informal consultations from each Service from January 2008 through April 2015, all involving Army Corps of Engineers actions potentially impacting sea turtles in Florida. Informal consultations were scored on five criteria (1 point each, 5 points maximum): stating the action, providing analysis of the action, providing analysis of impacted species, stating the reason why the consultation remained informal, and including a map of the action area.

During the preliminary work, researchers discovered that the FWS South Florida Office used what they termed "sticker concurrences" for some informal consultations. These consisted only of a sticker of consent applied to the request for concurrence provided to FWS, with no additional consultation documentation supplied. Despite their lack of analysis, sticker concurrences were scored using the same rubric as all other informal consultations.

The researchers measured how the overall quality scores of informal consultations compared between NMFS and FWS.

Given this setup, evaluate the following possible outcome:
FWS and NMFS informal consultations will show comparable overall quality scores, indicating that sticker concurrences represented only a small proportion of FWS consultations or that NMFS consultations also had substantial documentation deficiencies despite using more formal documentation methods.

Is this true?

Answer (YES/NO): NO